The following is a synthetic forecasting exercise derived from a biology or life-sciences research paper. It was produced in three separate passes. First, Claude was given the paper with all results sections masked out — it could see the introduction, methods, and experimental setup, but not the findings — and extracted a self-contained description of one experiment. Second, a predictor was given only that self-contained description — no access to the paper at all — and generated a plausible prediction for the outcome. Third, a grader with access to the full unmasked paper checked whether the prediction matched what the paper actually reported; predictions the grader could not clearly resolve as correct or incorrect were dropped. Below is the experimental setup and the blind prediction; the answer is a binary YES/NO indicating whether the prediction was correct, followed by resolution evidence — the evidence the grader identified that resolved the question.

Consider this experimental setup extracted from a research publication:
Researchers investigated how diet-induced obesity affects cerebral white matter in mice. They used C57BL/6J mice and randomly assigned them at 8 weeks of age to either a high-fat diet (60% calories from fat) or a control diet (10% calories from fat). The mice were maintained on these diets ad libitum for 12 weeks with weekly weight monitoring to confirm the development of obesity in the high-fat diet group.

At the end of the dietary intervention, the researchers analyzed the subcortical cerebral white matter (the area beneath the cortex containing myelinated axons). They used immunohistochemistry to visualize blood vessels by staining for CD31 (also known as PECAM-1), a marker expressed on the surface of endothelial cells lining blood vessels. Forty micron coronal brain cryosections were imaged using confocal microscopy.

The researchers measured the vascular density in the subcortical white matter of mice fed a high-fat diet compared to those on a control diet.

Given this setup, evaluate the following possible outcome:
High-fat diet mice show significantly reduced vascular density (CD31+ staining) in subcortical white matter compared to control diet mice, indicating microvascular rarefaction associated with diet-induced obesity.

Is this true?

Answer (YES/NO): YES